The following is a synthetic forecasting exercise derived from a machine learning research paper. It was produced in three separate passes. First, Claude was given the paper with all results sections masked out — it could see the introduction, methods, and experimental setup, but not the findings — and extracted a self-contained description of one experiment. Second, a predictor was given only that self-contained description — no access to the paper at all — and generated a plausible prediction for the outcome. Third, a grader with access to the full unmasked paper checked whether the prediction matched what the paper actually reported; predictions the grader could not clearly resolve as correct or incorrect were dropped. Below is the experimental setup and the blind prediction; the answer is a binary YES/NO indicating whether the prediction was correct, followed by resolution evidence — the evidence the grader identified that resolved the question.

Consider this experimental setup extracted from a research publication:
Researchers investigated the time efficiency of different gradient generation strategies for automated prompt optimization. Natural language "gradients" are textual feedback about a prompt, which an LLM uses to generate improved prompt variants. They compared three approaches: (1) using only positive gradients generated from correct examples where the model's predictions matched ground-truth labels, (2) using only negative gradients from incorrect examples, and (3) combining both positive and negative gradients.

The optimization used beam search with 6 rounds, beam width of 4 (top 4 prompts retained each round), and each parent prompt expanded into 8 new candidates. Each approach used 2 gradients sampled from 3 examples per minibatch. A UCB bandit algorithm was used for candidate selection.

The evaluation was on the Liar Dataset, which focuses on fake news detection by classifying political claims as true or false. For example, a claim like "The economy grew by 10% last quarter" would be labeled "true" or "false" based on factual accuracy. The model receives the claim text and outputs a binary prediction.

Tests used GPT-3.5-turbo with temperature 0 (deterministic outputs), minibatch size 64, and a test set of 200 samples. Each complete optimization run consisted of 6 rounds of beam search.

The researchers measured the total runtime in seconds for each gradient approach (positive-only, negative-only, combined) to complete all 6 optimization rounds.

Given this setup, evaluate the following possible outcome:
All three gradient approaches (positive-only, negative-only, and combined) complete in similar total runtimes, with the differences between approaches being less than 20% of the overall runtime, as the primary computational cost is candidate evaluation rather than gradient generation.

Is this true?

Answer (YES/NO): NO